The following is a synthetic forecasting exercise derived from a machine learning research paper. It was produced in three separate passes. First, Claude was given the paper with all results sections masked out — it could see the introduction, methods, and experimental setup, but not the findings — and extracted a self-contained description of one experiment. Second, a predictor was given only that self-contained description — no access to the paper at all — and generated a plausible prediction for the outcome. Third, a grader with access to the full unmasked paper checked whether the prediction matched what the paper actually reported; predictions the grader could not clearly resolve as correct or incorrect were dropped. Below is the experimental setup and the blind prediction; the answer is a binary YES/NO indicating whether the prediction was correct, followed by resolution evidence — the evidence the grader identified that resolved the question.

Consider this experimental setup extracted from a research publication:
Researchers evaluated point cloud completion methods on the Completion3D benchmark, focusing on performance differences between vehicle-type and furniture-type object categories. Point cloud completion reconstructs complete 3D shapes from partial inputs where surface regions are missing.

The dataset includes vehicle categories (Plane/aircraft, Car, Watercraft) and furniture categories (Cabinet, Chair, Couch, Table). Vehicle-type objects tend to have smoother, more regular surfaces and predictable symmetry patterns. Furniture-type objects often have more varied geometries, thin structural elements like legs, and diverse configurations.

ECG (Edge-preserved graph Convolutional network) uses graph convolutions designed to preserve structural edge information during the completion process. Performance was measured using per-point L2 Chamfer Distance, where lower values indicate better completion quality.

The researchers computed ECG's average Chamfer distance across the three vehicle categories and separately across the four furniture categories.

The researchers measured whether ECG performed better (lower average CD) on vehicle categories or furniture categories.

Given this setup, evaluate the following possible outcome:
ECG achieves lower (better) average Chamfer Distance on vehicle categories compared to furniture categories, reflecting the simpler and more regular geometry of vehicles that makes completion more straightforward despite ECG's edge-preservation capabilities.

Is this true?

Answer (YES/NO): YES